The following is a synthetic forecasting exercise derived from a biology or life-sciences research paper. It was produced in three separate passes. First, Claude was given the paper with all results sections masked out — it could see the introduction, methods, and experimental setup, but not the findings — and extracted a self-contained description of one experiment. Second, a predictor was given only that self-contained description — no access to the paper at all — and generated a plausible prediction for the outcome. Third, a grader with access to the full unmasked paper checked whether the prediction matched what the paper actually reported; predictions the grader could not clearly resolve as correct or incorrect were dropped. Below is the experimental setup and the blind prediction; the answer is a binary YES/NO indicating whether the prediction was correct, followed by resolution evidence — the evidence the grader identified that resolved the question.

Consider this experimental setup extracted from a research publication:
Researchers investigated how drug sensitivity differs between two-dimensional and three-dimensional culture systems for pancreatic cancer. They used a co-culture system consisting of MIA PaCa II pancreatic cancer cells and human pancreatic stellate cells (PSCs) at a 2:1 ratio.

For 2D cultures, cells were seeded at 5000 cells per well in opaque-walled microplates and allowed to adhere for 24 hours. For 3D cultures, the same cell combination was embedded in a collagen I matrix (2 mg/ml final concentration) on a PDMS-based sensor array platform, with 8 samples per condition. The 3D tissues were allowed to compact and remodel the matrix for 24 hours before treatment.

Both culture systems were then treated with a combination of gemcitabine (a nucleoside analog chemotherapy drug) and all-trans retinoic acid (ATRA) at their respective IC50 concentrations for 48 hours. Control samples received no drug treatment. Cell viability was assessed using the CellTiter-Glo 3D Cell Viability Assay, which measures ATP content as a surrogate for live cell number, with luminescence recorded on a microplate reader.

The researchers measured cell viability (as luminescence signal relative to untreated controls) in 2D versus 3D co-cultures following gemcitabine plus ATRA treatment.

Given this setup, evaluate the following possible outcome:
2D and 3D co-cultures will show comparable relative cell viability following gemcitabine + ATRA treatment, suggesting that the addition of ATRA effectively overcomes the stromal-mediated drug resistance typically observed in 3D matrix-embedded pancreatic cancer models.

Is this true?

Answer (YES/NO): YES